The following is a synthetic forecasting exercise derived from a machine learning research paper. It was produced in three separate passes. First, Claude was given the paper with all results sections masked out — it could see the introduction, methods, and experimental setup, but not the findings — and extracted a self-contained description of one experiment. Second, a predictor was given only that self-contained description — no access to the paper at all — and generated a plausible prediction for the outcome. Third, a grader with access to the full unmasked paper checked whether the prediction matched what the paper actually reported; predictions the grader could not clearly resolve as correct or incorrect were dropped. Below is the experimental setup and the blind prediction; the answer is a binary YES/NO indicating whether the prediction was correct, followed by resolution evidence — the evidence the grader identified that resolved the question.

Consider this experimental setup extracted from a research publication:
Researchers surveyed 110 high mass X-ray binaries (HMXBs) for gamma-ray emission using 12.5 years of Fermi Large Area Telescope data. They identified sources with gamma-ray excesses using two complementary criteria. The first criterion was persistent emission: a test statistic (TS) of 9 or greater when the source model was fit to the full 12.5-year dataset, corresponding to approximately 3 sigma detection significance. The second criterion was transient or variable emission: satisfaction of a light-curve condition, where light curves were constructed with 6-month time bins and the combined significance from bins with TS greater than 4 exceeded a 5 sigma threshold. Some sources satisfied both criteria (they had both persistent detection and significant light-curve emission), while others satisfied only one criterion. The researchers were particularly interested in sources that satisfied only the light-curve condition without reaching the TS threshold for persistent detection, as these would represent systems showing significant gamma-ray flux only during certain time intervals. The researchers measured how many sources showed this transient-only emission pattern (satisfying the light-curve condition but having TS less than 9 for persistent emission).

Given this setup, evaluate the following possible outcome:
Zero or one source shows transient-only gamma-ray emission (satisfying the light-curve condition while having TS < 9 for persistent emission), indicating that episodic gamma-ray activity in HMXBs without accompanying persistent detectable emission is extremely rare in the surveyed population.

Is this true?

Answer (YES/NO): NO